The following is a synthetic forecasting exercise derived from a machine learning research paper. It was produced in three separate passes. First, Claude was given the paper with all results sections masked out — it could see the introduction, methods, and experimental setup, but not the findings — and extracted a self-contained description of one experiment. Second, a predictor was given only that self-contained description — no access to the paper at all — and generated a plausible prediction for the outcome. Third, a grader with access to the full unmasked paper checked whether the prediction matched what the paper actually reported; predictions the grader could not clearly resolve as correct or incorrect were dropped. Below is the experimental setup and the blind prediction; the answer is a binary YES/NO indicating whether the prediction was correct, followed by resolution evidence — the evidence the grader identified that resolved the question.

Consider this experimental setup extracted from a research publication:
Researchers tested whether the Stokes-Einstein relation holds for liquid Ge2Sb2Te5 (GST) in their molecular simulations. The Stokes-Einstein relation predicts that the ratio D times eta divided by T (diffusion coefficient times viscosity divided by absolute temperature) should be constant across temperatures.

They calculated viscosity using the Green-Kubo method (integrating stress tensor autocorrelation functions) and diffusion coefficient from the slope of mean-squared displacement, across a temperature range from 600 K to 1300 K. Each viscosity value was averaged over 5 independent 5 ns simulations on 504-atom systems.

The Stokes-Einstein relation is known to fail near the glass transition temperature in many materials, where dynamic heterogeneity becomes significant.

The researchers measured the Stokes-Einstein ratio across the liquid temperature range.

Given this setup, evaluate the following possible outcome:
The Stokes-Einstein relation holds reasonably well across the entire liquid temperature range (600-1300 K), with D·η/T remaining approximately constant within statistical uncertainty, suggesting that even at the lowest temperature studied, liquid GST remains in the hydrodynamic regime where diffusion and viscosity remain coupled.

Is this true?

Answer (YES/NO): YES